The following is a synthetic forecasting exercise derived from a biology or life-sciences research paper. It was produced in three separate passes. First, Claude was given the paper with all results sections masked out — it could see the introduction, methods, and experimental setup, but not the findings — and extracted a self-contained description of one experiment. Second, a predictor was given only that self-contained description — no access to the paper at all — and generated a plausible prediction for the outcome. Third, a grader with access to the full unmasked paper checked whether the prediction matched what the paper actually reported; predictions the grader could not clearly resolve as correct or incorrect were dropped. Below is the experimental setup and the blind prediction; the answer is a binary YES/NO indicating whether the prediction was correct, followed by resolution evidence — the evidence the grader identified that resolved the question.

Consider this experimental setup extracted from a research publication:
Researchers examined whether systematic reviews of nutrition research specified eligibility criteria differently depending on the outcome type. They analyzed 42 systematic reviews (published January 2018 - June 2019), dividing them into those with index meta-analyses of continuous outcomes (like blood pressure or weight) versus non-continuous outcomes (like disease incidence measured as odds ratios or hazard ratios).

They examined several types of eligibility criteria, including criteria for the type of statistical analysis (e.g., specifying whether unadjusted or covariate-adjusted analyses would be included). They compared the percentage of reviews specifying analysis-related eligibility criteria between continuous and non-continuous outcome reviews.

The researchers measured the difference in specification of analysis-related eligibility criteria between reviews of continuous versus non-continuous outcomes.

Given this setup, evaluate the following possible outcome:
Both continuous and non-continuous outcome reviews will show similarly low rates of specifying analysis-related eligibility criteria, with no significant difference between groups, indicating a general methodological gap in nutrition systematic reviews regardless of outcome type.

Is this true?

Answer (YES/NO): NO